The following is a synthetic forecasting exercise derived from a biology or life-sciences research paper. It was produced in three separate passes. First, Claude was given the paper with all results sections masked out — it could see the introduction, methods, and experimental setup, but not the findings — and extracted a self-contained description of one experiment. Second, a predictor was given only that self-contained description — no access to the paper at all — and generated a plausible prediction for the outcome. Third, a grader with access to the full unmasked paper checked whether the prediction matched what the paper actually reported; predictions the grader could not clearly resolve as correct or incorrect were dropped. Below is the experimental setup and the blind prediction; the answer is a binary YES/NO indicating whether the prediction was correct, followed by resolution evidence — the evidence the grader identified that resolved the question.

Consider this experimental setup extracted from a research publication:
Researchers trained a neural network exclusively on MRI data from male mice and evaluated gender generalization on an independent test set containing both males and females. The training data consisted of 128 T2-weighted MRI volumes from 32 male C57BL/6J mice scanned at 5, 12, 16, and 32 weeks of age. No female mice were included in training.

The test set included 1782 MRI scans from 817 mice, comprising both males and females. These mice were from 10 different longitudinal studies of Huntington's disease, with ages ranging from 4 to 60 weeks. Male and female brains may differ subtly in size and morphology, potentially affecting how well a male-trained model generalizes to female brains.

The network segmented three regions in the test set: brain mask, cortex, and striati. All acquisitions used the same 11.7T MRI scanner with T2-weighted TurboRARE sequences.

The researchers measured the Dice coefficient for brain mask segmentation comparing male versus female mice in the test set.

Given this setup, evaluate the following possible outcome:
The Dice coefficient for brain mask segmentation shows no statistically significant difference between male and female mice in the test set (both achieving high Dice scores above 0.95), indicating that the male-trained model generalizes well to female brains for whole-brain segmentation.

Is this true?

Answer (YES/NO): YES